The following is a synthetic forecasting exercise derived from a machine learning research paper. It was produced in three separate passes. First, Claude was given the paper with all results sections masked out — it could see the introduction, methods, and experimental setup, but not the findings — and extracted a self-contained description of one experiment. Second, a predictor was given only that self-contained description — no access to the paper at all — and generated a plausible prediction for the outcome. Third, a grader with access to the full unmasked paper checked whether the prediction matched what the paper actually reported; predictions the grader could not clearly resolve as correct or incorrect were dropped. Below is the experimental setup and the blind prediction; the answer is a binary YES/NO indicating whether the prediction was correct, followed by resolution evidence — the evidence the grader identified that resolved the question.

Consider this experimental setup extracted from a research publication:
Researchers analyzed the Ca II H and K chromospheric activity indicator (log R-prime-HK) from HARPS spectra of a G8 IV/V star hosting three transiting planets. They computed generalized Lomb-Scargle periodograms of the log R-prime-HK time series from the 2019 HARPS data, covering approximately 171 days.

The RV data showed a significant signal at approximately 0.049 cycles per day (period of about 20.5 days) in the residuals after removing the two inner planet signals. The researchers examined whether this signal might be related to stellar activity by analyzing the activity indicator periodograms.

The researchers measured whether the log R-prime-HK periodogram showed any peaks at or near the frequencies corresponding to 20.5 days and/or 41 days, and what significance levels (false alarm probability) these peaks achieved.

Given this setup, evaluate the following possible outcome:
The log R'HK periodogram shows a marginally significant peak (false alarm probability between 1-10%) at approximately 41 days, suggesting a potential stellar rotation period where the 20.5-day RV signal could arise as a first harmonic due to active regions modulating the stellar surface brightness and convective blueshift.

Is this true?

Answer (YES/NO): NO